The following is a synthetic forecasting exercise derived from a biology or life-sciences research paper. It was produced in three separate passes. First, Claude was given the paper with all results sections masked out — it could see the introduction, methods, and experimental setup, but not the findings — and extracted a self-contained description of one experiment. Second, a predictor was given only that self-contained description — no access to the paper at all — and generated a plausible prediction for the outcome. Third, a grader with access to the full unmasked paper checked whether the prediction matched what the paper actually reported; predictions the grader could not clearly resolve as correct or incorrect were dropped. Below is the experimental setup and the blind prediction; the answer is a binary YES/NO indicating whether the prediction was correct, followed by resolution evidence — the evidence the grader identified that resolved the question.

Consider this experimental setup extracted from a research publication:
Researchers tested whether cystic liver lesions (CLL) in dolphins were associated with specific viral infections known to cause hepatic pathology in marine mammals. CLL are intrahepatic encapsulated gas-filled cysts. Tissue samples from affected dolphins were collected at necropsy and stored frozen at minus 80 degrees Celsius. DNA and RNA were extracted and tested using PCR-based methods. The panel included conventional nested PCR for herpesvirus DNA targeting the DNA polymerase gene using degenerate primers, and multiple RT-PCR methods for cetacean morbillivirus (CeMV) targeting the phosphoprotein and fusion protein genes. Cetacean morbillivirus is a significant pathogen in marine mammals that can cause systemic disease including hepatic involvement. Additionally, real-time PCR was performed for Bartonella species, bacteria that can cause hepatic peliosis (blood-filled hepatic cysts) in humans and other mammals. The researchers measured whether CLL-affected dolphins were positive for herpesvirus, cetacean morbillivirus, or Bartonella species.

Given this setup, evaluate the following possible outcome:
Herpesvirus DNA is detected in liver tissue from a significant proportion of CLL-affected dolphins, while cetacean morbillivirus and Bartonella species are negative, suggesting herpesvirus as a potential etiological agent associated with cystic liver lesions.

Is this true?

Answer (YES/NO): NO